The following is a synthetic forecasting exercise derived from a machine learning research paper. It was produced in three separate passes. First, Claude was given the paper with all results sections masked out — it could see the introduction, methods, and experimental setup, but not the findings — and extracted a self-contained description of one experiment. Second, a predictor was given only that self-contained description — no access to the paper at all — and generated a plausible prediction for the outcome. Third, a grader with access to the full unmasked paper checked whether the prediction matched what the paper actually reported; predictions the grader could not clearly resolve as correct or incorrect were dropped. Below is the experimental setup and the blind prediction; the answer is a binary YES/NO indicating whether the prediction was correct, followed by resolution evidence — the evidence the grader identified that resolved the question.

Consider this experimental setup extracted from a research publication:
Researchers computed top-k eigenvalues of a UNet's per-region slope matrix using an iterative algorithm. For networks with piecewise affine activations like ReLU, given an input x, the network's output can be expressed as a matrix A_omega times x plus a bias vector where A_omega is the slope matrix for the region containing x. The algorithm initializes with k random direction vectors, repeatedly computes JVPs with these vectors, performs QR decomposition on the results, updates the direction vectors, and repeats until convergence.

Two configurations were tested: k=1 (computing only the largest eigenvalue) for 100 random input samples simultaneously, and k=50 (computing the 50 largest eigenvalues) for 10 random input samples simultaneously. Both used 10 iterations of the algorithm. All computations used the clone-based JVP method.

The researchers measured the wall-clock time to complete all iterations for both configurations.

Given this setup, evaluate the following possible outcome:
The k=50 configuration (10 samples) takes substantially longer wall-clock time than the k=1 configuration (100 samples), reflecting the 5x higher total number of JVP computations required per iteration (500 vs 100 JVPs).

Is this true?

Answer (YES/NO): YES